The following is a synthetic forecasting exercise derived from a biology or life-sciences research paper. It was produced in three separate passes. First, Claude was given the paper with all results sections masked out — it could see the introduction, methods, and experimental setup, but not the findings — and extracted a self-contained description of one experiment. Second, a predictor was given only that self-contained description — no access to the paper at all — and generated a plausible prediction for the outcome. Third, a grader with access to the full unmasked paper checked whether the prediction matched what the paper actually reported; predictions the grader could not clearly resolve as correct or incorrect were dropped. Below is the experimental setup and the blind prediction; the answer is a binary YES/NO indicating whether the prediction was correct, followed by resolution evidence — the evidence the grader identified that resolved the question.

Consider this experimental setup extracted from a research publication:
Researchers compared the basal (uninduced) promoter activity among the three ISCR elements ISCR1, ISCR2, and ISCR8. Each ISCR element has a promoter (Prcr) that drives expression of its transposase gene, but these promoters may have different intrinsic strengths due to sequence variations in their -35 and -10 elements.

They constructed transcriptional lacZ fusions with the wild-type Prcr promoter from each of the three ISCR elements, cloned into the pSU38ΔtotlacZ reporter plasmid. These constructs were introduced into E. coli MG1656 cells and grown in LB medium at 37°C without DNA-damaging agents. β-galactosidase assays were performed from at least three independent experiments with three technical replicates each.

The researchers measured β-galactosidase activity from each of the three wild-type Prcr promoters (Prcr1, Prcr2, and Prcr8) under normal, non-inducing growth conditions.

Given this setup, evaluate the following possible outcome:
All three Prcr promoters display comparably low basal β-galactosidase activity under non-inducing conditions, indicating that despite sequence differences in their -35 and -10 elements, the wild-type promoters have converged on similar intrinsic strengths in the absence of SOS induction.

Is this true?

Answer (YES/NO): NO